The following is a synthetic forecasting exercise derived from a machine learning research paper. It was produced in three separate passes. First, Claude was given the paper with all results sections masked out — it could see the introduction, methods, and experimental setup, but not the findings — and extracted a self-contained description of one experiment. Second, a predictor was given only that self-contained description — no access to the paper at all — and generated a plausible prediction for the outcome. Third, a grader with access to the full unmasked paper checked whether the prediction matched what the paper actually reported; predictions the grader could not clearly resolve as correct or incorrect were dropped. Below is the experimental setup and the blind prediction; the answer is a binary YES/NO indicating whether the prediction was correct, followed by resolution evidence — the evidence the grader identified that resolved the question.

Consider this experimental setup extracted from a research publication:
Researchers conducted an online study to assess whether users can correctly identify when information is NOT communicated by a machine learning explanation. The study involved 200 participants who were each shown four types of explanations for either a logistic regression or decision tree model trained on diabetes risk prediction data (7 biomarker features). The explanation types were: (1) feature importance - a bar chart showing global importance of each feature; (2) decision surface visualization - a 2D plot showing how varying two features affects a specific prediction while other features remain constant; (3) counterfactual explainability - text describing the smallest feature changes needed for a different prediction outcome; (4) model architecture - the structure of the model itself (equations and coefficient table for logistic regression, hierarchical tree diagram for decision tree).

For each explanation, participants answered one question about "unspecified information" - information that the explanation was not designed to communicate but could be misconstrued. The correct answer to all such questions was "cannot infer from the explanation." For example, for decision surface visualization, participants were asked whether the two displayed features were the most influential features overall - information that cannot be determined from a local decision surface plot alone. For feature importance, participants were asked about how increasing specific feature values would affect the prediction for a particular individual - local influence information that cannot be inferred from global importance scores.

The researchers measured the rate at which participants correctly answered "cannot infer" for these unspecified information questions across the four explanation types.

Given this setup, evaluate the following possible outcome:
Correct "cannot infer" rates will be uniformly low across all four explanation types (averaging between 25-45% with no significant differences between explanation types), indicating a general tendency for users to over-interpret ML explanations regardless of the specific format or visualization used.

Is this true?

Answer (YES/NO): NO